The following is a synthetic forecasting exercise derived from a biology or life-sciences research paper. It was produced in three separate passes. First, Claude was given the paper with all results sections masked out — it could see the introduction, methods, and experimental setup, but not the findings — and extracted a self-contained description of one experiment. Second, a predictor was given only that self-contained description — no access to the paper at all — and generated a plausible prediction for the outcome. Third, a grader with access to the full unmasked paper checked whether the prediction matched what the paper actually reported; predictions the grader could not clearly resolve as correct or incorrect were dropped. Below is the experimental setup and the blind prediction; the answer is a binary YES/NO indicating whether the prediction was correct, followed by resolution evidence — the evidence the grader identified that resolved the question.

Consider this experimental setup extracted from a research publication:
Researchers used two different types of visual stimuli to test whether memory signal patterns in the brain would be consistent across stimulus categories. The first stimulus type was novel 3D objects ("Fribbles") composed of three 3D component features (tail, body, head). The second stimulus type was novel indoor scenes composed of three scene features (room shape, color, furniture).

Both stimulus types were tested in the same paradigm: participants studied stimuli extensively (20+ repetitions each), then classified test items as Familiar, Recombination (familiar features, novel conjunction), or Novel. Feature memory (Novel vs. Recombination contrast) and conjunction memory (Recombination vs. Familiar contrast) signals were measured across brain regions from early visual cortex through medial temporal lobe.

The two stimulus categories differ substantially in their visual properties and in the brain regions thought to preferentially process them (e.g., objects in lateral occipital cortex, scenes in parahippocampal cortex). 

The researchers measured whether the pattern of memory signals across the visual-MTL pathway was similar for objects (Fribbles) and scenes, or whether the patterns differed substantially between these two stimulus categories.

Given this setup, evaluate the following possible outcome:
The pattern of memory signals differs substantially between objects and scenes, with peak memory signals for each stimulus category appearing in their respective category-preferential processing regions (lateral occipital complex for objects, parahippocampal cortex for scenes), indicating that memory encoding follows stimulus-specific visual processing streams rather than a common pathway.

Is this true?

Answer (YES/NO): NO